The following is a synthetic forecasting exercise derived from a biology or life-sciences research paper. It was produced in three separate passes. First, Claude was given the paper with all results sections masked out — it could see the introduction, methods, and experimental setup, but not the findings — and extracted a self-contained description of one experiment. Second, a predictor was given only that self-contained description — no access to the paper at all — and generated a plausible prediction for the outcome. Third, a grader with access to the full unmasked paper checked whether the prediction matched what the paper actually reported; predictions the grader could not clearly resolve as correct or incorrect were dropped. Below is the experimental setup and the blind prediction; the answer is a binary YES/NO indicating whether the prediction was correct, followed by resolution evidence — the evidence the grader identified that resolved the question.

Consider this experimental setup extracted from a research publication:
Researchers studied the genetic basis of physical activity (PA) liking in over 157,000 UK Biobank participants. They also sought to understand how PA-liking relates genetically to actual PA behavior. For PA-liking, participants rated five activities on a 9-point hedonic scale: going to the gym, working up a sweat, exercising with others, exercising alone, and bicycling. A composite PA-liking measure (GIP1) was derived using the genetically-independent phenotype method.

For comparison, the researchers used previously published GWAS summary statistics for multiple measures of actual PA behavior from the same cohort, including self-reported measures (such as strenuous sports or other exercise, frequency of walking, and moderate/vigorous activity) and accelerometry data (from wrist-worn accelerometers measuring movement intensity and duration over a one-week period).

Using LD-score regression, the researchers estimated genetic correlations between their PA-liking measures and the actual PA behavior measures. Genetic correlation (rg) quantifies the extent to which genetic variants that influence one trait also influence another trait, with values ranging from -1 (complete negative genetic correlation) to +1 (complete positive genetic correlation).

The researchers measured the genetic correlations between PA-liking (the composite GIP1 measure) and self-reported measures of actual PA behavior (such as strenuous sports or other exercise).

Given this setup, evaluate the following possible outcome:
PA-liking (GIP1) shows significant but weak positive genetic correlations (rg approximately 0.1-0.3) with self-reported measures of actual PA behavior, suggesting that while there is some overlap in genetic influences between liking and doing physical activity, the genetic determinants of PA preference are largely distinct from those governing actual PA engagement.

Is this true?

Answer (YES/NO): NO